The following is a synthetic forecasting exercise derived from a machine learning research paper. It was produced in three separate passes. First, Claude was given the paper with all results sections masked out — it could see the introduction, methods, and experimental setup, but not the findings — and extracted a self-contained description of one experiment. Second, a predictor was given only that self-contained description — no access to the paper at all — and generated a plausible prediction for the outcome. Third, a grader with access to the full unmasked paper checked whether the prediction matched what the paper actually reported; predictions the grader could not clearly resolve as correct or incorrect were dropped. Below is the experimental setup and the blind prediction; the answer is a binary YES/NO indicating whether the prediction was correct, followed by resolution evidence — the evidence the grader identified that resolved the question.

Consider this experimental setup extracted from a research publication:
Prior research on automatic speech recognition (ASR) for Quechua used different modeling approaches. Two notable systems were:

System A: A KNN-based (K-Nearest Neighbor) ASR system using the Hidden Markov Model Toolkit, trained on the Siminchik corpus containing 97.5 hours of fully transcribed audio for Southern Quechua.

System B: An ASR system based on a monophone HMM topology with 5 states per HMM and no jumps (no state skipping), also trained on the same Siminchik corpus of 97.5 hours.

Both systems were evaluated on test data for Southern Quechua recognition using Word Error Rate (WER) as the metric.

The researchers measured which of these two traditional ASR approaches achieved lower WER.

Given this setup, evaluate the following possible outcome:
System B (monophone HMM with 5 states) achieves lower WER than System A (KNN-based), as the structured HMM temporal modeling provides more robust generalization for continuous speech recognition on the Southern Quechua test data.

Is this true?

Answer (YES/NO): YES